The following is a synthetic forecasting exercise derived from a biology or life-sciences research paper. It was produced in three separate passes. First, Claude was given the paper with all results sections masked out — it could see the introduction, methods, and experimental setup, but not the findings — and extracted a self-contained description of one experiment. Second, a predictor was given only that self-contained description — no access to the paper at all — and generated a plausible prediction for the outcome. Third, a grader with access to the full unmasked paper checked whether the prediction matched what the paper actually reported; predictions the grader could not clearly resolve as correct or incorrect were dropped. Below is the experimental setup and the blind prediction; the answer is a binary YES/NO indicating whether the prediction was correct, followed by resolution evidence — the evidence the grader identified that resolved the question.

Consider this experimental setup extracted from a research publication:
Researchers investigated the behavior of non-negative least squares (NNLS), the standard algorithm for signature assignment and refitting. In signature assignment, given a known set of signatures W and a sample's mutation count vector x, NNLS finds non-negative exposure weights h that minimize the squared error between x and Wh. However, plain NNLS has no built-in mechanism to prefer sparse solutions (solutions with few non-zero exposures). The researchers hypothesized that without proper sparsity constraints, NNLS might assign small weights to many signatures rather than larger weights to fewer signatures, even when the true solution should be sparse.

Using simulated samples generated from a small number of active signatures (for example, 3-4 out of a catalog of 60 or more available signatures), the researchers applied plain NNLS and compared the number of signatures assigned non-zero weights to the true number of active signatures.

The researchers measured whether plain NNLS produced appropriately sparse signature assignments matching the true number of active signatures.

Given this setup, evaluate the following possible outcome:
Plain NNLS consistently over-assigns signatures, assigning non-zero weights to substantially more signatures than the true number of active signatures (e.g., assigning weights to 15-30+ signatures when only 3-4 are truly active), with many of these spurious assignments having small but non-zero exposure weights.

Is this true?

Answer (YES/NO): YES